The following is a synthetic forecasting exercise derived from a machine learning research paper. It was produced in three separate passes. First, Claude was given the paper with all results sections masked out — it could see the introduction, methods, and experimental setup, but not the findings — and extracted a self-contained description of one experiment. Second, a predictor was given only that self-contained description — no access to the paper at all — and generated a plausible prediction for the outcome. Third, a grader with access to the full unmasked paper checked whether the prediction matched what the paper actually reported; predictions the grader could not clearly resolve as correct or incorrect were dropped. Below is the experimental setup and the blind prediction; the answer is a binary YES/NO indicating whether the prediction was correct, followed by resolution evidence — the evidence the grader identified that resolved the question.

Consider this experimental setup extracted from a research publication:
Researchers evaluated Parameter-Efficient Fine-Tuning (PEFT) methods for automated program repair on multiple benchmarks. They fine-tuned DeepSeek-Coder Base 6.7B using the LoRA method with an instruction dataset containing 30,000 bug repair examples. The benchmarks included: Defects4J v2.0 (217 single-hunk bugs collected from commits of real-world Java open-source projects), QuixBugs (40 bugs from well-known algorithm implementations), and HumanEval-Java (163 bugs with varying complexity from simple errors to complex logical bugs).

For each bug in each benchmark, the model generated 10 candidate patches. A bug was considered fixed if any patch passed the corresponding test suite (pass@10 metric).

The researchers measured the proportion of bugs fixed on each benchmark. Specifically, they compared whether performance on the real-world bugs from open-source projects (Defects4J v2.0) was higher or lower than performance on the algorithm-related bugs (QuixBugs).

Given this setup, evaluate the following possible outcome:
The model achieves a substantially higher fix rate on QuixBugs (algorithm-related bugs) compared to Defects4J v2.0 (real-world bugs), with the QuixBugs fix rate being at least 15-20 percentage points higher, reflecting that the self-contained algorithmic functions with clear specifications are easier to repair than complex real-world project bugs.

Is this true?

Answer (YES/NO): YES